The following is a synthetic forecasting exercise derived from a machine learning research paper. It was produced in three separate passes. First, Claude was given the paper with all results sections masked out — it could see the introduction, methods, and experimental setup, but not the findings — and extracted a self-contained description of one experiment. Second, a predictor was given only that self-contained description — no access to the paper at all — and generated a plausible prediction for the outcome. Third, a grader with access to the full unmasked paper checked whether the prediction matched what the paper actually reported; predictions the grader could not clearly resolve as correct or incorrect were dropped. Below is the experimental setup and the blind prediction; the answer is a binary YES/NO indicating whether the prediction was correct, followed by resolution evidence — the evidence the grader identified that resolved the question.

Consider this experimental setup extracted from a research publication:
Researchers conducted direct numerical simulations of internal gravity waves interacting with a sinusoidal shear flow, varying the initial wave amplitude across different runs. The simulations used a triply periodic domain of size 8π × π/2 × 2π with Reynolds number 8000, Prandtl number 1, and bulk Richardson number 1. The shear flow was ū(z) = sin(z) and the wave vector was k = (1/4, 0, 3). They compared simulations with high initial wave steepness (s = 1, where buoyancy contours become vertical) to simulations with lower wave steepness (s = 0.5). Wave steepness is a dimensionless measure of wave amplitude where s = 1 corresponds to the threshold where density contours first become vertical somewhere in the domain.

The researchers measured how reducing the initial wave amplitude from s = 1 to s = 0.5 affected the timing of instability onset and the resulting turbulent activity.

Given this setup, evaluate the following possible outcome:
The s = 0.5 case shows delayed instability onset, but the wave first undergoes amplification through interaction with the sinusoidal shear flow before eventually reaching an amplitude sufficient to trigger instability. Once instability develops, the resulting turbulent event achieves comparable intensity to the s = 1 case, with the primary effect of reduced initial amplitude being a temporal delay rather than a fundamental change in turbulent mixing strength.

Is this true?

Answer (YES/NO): NO